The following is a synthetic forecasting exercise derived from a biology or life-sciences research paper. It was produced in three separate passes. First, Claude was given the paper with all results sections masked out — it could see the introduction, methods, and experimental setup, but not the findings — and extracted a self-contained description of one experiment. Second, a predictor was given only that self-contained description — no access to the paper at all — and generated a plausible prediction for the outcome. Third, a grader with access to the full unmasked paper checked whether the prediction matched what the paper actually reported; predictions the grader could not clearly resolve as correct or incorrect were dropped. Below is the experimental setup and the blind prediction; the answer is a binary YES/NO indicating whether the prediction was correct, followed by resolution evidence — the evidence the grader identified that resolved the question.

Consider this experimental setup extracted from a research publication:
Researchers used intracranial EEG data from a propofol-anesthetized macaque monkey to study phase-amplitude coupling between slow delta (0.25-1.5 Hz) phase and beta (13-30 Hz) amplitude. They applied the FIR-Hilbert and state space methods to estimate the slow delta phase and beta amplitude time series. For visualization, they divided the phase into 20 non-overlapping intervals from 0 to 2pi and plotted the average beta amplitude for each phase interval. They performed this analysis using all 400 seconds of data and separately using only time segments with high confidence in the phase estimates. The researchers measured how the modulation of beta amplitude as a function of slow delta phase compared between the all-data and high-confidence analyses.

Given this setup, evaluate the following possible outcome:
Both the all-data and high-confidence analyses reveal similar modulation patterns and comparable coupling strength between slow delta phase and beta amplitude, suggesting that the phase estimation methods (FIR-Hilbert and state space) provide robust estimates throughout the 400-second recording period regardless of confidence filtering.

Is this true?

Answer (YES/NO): NO